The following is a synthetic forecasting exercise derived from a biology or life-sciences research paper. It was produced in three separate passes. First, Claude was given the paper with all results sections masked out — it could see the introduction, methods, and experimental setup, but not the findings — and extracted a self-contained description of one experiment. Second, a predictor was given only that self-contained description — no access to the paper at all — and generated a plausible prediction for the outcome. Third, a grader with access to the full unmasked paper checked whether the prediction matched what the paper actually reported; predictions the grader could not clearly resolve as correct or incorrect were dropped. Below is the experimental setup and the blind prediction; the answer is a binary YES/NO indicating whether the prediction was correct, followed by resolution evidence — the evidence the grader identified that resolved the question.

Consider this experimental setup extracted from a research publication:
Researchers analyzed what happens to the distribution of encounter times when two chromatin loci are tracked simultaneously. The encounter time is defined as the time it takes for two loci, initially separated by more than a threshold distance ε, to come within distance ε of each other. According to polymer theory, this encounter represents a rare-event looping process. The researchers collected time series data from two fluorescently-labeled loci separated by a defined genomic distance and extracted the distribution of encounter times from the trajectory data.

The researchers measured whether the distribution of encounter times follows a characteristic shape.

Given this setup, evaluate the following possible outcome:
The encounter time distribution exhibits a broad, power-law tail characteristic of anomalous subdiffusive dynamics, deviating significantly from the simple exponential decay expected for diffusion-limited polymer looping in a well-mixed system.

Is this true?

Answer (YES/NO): NO